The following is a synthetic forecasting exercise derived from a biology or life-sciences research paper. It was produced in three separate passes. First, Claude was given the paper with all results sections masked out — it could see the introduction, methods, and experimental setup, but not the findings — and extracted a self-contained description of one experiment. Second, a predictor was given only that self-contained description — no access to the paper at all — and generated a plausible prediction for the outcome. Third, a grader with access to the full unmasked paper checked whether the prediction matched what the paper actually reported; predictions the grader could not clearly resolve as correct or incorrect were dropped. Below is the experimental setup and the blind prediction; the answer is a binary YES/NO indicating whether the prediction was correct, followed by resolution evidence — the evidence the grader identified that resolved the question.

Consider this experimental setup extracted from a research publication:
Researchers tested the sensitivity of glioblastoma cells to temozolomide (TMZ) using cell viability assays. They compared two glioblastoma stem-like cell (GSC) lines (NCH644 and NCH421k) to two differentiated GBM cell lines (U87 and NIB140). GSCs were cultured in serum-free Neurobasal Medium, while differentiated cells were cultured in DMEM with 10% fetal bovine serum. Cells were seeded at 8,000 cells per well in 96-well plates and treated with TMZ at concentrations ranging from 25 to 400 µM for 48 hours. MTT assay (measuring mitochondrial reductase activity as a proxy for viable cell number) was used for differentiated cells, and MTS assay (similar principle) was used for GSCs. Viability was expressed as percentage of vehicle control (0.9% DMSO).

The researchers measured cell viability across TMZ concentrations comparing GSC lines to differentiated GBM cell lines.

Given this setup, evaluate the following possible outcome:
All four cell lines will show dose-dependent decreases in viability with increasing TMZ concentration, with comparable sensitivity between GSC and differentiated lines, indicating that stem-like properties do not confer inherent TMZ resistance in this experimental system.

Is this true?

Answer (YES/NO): NO